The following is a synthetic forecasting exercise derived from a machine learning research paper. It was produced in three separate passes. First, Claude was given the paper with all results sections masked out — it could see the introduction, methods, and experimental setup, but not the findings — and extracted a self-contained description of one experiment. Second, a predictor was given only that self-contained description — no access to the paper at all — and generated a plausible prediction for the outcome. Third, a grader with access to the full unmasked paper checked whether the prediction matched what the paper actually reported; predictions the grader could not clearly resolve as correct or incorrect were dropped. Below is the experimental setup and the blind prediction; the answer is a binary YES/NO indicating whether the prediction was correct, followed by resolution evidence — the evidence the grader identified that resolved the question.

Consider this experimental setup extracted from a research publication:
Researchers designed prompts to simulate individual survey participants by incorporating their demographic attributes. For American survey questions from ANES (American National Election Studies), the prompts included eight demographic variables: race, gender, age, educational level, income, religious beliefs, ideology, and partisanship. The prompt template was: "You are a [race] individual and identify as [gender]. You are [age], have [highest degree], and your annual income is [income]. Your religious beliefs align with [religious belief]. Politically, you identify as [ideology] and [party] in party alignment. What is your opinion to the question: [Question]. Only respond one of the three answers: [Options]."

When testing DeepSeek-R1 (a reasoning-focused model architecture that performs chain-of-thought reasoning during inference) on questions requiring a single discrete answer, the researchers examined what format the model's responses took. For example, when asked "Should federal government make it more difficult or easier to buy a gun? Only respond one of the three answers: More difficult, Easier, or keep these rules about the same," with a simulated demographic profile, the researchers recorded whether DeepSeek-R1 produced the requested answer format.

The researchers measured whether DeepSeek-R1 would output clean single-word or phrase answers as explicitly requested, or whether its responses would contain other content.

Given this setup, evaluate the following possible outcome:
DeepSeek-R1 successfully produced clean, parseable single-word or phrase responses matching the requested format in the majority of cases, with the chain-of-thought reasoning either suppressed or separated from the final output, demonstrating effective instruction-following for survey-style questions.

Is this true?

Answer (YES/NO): NO